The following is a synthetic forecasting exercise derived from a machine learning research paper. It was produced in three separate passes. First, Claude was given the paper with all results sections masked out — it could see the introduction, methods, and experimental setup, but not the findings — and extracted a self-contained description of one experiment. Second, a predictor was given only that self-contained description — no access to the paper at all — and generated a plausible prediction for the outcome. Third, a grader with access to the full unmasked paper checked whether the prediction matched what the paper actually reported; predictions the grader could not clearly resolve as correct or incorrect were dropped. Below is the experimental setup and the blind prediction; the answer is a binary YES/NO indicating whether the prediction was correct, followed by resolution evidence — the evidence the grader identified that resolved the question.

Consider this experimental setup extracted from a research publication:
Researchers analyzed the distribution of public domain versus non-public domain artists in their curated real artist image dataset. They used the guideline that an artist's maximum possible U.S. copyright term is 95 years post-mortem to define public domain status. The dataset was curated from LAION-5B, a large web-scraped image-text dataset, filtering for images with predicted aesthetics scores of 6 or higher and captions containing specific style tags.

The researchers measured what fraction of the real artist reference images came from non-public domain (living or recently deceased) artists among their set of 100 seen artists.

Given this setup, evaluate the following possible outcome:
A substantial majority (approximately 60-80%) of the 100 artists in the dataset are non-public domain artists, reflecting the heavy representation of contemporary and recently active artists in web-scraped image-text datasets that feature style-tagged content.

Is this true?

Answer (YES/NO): NO